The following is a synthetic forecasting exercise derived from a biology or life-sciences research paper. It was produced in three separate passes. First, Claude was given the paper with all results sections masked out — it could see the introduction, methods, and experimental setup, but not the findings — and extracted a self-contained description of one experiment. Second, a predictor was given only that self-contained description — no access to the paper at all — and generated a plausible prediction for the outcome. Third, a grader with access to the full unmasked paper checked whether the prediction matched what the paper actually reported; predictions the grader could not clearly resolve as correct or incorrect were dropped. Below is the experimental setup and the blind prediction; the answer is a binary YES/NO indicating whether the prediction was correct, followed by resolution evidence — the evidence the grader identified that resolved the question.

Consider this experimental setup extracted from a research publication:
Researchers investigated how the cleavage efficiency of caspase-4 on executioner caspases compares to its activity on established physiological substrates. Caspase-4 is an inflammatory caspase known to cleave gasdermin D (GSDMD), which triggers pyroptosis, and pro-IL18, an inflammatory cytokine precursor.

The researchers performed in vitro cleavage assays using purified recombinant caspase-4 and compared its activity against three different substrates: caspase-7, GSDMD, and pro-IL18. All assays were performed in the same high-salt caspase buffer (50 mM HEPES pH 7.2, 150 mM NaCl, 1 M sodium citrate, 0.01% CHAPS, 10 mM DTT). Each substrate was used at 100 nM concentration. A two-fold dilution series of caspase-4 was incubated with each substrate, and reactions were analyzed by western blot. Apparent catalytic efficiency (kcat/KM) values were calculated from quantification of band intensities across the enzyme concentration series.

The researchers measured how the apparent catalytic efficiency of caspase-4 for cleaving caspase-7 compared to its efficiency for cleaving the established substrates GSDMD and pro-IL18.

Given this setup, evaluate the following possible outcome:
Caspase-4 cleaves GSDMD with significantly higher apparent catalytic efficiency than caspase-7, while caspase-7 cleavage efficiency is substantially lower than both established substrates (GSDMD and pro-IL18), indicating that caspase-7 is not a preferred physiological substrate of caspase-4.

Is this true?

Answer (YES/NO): NO